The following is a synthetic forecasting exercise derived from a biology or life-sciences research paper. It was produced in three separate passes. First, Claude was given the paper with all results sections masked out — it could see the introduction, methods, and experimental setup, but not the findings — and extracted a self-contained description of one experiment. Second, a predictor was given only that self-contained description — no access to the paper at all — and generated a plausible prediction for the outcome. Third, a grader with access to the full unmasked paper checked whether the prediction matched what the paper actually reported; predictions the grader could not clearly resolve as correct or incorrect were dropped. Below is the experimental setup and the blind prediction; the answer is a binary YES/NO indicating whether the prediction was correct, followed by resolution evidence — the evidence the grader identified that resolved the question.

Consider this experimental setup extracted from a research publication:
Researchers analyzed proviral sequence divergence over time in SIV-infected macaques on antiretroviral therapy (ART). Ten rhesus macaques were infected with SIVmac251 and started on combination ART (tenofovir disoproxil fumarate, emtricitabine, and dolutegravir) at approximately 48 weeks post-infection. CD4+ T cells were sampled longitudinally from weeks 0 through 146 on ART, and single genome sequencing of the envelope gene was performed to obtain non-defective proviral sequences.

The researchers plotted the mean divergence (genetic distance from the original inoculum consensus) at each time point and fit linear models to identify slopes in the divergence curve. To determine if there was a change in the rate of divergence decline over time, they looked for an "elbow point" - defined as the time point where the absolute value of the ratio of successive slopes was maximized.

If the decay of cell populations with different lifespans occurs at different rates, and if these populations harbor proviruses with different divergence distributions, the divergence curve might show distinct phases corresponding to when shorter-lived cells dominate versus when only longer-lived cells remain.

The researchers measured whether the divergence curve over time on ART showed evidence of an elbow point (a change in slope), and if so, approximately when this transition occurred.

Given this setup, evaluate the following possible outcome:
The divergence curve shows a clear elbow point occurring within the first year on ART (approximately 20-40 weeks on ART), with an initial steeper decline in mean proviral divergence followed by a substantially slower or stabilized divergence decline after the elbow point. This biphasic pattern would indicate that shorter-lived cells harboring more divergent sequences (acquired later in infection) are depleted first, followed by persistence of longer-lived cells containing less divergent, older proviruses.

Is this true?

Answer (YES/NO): NO